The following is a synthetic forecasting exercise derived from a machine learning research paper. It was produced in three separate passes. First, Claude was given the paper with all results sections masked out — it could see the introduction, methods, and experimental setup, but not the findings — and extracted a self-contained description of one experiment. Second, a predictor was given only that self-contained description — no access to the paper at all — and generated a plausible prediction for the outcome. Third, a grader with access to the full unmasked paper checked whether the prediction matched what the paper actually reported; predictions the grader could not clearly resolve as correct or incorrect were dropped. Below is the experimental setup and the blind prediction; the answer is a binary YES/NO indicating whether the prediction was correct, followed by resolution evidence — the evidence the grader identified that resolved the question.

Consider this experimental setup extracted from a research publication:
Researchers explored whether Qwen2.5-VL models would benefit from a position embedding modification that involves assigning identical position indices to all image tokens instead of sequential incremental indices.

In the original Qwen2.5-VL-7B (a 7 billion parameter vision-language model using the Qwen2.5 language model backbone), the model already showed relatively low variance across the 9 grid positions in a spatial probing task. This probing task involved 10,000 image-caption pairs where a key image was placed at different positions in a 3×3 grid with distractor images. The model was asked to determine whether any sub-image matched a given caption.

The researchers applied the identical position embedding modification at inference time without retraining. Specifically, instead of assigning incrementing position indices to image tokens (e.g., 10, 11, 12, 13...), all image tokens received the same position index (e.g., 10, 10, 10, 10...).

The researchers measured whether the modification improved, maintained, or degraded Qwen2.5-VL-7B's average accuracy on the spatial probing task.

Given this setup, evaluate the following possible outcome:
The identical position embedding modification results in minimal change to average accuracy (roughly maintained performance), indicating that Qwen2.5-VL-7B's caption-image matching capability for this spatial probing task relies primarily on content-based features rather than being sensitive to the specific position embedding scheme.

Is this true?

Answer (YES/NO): NO